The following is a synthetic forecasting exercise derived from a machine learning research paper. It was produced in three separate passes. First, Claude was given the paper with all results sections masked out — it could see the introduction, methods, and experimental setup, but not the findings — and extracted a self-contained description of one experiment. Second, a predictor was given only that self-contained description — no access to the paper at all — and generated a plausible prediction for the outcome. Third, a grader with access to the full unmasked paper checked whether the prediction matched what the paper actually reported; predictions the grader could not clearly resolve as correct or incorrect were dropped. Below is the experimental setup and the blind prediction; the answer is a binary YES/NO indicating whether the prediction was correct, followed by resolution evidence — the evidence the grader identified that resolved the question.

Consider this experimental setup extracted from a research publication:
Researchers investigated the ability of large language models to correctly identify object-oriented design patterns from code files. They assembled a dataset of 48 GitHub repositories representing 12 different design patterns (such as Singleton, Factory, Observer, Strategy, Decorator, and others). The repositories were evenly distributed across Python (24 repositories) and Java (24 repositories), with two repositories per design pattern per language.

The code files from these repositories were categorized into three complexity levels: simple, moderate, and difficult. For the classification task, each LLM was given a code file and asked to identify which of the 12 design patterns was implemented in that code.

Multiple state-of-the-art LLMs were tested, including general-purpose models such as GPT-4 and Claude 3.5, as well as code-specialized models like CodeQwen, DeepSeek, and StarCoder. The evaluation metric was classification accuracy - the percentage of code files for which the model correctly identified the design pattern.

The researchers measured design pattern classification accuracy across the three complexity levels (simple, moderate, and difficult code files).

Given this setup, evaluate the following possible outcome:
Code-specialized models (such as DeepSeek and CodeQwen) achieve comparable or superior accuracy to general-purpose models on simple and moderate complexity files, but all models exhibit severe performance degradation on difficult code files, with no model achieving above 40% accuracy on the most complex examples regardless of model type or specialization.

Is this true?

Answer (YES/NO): NO